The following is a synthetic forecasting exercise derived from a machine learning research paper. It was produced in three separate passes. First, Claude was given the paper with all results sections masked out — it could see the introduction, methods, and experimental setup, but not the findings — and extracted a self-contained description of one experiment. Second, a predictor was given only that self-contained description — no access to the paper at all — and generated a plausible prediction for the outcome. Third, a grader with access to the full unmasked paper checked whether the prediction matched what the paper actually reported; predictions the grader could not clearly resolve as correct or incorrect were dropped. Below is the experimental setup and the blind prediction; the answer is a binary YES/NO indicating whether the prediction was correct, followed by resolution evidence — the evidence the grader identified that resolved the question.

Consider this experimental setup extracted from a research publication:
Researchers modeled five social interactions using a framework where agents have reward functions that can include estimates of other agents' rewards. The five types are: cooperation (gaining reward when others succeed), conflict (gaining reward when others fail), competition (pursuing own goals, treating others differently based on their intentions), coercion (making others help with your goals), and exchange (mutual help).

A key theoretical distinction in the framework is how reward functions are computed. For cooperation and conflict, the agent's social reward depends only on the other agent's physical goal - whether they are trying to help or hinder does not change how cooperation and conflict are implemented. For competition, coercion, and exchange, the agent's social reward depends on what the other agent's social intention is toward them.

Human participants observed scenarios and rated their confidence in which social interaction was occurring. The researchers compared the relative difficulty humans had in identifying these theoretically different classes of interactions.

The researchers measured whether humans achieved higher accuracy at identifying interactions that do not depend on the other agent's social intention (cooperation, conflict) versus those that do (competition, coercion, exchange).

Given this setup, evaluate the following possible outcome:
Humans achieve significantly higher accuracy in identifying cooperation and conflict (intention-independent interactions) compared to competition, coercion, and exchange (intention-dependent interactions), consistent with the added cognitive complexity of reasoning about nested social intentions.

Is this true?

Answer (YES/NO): YES